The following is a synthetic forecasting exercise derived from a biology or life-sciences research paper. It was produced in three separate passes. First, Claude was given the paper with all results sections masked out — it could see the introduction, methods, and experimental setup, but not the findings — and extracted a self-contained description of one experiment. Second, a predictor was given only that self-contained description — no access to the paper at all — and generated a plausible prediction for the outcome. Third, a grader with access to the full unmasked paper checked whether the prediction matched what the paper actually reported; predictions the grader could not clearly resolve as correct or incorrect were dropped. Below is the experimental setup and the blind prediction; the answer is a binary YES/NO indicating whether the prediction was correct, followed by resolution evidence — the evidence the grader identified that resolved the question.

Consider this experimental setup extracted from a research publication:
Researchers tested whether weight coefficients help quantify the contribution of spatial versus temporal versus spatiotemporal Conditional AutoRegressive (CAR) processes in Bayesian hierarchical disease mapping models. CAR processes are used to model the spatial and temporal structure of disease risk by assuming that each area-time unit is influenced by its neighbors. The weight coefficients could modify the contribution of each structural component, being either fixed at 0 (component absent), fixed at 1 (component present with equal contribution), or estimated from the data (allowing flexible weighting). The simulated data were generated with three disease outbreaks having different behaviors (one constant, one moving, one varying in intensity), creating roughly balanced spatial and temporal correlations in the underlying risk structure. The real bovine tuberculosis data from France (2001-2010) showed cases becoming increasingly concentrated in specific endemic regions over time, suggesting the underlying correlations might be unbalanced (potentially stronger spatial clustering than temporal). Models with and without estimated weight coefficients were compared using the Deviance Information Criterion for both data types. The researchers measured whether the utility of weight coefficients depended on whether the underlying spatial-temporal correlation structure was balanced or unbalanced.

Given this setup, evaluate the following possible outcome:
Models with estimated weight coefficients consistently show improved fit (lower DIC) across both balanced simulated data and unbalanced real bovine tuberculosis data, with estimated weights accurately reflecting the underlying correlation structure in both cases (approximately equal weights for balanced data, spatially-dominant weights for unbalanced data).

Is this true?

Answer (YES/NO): NO